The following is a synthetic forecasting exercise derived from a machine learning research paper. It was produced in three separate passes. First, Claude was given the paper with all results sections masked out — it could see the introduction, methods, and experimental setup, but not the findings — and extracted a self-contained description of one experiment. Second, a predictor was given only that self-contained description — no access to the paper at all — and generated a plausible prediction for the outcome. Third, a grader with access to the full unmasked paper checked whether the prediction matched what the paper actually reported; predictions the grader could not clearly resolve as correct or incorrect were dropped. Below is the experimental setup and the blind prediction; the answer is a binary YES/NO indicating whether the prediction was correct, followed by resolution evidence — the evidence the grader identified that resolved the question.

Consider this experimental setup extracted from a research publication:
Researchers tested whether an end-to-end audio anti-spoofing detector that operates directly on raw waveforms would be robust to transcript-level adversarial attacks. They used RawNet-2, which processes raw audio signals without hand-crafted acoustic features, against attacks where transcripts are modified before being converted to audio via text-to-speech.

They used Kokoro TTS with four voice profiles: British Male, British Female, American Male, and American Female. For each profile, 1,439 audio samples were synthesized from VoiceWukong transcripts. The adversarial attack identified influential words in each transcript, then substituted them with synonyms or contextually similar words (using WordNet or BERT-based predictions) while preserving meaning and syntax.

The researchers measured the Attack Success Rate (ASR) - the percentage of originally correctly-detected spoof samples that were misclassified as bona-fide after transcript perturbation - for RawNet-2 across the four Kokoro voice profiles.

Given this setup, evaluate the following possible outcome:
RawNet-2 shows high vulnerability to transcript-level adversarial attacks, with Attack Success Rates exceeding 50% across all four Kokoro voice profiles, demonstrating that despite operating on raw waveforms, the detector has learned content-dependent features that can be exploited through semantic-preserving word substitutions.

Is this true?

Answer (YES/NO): NO